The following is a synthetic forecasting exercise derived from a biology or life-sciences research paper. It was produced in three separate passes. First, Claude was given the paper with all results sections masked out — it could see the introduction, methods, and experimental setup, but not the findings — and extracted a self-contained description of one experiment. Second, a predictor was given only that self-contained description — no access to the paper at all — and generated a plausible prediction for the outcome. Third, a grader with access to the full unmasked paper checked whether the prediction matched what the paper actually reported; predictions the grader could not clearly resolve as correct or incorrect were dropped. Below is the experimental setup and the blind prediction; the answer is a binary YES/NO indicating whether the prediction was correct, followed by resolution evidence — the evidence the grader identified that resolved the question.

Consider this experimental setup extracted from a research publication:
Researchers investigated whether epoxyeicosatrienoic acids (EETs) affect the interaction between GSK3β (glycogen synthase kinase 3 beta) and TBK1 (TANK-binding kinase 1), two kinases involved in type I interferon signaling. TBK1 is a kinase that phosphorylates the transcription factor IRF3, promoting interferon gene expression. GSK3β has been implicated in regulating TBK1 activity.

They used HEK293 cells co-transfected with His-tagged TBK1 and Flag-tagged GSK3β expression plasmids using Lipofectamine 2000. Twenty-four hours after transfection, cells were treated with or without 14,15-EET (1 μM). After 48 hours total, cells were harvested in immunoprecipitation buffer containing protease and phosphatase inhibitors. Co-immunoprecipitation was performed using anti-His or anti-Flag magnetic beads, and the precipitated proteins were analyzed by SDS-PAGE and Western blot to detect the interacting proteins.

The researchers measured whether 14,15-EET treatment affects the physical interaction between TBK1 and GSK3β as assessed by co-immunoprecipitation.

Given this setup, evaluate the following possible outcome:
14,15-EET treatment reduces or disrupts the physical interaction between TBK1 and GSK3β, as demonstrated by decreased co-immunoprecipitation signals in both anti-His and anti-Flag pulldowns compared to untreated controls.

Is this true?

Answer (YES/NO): NO